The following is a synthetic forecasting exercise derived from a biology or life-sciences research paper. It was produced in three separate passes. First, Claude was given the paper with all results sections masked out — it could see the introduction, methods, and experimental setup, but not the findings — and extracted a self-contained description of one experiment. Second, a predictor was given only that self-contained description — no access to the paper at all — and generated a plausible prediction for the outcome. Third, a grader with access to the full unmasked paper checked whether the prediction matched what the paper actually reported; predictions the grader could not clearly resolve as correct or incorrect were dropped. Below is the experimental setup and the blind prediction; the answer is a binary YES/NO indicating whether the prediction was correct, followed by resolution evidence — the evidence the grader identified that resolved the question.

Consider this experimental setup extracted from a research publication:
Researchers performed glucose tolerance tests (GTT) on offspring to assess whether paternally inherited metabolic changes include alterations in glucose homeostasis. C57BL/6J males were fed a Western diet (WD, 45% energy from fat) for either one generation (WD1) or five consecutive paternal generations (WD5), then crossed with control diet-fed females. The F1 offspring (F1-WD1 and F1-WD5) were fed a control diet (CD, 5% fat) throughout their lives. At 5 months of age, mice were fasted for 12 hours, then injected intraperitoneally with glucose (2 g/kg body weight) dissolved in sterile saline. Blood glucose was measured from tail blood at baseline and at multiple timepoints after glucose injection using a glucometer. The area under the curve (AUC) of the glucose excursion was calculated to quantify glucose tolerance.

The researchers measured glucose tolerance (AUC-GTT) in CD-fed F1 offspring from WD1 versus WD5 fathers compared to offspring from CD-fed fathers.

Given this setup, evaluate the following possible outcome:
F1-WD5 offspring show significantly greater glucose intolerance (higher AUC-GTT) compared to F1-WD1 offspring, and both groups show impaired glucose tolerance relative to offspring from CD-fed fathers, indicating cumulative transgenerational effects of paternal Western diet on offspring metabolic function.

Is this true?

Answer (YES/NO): NO